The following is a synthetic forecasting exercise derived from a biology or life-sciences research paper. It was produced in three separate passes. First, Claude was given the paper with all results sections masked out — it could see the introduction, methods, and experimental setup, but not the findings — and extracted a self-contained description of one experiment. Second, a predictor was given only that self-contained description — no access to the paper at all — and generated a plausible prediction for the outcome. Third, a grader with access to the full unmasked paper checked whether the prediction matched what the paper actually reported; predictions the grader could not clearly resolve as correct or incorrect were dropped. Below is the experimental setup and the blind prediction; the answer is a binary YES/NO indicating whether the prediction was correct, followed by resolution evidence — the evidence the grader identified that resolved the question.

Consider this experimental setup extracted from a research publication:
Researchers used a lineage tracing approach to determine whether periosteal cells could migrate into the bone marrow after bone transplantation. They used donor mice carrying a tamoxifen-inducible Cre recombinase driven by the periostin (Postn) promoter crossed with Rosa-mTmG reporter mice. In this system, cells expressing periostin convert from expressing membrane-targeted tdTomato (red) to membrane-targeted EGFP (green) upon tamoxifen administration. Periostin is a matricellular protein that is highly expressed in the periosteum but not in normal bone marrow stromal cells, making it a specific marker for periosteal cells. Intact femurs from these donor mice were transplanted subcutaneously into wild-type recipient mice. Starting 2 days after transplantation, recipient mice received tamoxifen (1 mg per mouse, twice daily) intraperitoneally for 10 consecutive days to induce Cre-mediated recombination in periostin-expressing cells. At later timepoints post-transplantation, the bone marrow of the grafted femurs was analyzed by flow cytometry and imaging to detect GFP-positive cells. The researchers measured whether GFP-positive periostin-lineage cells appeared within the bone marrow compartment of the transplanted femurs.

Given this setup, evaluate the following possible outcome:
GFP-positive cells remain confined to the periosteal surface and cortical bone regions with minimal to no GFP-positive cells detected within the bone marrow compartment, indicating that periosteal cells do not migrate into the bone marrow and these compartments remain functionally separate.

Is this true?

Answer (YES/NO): NO